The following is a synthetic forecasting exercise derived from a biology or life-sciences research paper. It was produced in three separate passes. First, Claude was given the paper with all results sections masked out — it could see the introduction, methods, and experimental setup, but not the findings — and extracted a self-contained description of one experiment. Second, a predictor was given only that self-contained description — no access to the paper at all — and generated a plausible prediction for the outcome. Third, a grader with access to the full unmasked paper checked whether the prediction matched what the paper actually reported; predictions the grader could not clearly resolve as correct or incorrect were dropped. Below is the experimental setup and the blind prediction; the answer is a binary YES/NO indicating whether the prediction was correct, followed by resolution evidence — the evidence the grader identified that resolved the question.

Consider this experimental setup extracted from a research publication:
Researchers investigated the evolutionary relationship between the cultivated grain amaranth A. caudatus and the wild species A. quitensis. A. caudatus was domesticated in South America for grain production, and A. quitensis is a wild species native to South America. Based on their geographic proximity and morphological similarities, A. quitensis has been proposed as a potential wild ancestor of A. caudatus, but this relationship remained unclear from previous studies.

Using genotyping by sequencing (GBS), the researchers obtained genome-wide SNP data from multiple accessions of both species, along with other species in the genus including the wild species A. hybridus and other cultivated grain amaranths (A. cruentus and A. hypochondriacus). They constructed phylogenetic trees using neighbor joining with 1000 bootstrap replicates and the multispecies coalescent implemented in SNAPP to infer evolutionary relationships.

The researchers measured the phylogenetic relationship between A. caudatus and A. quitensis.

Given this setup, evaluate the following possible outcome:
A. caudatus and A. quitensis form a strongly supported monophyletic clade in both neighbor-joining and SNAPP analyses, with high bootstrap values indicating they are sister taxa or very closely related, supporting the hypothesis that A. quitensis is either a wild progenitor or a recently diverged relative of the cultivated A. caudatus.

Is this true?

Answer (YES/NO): NO